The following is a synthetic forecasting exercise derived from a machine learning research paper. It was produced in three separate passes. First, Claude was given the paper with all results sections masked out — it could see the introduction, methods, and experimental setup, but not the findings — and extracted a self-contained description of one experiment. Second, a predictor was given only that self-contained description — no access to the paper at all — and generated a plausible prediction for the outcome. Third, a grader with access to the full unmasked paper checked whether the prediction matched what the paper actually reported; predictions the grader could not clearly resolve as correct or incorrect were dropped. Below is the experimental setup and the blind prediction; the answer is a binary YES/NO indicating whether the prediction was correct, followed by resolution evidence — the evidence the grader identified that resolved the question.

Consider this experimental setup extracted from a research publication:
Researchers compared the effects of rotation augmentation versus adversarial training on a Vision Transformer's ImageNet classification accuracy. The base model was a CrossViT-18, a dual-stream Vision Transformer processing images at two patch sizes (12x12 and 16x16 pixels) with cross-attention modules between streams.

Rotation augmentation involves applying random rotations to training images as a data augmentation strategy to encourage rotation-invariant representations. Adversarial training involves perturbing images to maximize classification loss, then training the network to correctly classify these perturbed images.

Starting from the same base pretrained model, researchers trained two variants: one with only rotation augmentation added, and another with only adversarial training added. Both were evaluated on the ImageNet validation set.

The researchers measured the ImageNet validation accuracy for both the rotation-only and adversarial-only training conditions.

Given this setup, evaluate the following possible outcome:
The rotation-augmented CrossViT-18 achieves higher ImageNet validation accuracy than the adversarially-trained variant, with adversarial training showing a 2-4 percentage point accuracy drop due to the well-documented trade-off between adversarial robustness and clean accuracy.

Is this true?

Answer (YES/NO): NO